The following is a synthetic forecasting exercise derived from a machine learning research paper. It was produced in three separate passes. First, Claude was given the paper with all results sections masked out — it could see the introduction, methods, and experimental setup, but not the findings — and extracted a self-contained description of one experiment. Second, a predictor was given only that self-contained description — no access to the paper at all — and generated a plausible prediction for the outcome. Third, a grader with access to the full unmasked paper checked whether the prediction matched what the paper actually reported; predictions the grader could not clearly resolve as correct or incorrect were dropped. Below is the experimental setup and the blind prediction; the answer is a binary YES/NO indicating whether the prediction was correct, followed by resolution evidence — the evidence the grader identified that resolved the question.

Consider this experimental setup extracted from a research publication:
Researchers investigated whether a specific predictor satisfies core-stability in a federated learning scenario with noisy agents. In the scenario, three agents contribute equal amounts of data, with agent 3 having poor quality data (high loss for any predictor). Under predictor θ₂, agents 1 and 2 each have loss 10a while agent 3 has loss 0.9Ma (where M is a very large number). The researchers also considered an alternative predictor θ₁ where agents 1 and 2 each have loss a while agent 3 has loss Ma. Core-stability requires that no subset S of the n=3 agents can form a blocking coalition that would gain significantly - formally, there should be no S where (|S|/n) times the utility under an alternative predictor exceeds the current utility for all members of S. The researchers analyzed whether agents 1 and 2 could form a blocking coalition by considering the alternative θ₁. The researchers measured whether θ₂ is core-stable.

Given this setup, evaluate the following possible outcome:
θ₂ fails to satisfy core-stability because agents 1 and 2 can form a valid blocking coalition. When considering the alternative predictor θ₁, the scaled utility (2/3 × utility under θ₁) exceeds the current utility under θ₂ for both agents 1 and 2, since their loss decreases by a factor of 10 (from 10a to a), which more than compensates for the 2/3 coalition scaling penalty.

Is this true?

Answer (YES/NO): YES